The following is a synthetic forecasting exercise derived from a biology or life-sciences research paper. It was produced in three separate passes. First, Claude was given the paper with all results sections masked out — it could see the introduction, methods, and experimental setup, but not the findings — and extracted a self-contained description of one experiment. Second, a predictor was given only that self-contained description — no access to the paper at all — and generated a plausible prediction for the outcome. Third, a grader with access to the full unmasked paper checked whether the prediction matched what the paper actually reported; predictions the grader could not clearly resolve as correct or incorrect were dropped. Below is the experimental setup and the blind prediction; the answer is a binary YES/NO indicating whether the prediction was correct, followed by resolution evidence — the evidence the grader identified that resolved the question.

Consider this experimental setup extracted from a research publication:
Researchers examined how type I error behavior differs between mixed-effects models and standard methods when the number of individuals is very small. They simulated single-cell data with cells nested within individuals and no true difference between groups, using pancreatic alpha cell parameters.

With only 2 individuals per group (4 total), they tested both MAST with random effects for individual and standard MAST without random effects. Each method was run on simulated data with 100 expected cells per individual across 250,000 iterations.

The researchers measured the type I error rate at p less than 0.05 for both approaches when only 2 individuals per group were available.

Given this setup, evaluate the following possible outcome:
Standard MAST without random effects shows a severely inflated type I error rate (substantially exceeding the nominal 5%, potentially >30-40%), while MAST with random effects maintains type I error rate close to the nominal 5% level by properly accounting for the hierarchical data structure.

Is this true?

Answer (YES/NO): NO